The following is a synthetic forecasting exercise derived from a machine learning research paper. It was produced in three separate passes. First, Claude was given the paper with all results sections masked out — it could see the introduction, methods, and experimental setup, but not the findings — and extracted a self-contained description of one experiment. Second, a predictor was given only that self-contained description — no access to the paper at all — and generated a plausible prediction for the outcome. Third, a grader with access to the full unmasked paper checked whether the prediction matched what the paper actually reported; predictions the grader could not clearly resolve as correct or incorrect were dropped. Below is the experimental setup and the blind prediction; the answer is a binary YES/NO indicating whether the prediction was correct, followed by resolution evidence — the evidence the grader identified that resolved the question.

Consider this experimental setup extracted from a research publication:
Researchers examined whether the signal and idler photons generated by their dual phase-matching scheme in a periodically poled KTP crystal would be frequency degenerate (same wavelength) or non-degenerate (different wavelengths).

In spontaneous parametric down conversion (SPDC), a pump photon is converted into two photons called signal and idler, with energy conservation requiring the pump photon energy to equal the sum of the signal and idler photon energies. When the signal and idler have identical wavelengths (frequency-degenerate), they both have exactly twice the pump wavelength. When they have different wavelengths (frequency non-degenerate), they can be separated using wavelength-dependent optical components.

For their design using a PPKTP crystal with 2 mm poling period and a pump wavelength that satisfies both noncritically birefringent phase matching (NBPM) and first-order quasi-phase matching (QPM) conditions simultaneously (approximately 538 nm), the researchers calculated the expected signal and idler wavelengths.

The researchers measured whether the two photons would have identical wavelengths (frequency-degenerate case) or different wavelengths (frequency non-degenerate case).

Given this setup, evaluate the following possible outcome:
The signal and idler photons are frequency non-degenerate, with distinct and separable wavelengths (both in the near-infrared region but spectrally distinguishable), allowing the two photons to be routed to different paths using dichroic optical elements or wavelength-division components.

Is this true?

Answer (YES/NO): YES